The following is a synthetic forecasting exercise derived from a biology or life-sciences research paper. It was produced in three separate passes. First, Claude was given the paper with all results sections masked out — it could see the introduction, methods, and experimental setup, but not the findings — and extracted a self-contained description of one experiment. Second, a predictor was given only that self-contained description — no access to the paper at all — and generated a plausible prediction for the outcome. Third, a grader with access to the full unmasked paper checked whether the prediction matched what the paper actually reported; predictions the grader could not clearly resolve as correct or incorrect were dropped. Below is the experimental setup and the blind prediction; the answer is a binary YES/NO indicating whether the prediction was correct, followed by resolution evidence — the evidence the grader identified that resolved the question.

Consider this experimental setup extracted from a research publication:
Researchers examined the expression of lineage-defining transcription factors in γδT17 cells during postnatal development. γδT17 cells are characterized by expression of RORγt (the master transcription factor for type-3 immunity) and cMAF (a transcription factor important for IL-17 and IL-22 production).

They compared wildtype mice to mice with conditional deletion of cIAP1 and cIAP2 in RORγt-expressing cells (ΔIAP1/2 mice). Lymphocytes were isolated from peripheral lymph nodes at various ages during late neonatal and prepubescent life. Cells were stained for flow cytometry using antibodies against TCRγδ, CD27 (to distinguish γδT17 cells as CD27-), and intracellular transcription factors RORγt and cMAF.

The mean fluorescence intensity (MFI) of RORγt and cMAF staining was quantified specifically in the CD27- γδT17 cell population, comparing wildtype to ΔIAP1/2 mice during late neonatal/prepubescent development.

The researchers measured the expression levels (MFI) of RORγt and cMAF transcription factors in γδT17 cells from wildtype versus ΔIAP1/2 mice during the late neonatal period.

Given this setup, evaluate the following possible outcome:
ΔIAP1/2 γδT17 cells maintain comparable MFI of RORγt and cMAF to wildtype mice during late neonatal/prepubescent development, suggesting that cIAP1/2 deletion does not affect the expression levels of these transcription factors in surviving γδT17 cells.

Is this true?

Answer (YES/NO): NO